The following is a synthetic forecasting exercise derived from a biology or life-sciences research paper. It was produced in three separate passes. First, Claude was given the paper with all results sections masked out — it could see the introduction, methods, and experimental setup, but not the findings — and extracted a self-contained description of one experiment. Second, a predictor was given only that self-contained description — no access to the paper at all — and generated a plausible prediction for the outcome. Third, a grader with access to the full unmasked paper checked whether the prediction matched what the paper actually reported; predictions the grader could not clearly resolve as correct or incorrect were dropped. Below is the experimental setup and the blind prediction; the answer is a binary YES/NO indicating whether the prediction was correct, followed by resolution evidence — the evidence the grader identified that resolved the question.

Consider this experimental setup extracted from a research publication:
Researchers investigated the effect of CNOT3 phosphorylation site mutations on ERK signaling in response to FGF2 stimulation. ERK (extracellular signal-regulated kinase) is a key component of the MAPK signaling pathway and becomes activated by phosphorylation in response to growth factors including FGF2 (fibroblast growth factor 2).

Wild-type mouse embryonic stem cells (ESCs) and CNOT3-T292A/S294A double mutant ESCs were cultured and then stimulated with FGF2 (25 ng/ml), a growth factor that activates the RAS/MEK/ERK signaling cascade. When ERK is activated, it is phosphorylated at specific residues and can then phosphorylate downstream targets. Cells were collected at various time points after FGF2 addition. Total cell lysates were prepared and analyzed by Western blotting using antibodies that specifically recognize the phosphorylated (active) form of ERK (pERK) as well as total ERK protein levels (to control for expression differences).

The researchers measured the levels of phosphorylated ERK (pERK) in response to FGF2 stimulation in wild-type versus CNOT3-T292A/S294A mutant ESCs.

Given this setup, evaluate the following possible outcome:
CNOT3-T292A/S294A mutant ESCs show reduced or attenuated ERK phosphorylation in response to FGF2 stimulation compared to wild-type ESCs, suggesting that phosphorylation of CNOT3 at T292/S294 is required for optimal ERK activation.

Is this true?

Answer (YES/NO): YES